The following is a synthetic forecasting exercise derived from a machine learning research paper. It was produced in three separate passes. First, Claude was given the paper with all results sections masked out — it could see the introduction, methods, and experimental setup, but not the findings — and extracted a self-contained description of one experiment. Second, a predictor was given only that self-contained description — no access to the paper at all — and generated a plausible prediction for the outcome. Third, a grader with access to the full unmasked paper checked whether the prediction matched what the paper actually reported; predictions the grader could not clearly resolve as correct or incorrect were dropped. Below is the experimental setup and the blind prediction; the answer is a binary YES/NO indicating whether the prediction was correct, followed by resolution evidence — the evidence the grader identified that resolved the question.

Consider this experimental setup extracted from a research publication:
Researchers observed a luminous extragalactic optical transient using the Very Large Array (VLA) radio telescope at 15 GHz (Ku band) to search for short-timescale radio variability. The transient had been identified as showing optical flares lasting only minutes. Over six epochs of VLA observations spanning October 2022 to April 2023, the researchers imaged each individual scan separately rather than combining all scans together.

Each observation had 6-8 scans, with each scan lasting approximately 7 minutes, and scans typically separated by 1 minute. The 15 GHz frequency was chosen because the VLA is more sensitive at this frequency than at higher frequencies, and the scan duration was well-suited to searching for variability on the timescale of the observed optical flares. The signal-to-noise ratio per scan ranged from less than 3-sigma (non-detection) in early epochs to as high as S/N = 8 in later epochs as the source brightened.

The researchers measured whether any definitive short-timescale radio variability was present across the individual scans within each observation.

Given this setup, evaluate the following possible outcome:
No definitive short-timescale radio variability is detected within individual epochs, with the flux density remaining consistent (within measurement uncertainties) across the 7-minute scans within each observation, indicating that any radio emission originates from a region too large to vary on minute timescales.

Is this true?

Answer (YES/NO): NO